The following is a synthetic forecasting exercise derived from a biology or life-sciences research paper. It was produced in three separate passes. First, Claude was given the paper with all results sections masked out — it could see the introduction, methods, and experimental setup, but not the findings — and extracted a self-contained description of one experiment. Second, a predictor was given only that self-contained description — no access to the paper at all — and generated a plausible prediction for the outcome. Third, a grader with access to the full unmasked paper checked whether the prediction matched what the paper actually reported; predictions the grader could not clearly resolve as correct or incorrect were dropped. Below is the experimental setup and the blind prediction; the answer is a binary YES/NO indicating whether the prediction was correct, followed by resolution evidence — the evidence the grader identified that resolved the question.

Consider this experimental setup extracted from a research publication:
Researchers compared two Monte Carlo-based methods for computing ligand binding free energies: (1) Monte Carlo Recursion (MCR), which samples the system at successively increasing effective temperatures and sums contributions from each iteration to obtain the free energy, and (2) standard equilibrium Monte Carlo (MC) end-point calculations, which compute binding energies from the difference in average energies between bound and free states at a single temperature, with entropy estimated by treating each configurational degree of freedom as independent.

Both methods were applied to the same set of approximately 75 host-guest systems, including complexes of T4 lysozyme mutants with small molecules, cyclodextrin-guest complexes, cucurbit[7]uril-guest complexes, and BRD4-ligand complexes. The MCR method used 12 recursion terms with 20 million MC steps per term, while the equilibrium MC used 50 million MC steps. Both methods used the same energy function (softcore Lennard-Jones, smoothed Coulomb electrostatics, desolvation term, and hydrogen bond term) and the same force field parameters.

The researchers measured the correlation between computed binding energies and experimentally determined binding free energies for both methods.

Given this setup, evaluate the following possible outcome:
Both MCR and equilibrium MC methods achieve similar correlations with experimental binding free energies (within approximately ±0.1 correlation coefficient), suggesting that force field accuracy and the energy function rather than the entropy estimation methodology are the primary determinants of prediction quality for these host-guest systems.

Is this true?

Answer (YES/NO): YES